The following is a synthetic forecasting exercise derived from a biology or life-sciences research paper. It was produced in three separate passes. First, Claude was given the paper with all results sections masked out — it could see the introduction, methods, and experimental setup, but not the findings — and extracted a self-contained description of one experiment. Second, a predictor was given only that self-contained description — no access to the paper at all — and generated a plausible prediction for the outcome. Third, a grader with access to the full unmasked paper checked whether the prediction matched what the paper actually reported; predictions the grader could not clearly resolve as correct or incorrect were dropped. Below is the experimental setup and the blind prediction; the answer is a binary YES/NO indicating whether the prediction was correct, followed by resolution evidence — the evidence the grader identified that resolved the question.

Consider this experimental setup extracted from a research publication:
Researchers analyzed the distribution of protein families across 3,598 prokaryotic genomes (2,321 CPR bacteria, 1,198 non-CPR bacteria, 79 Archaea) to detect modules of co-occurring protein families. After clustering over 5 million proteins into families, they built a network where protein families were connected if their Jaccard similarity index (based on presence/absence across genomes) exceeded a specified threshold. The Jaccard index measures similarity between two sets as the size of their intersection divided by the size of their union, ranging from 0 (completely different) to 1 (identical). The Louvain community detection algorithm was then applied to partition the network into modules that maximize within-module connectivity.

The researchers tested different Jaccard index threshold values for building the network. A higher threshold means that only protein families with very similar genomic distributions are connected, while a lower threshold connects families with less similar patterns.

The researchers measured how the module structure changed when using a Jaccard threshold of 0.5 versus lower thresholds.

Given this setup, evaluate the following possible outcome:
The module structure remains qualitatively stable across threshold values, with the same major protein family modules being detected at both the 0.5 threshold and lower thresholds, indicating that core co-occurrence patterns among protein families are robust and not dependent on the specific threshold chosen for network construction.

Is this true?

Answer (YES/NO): NO